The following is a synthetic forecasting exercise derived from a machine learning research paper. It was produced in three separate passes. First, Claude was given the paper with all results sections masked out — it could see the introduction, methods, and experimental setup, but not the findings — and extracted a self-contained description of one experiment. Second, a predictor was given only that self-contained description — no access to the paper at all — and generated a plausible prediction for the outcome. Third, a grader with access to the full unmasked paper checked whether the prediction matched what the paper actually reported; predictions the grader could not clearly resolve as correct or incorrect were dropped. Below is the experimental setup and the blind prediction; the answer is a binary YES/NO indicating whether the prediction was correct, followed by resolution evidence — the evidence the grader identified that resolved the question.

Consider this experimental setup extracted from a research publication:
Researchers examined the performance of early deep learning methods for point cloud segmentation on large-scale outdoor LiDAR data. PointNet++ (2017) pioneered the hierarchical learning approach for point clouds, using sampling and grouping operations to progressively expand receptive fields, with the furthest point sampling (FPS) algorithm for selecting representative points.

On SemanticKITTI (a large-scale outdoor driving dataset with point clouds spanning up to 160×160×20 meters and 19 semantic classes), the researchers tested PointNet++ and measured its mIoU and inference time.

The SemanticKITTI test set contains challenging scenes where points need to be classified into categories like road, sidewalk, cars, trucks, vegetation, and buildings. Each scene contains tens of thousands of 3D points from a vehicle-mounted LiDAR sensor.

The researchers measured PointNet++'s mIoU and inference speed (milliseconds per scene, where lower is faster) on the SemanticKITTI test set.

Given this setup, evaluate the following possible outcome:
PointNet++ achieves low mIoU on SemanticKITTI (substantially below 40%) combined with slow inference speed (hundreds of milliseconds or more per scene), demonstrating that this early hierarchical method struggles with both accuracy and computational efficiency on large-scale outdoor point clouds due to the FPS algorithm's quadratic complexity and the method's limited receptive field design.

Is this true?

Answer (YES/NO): YES